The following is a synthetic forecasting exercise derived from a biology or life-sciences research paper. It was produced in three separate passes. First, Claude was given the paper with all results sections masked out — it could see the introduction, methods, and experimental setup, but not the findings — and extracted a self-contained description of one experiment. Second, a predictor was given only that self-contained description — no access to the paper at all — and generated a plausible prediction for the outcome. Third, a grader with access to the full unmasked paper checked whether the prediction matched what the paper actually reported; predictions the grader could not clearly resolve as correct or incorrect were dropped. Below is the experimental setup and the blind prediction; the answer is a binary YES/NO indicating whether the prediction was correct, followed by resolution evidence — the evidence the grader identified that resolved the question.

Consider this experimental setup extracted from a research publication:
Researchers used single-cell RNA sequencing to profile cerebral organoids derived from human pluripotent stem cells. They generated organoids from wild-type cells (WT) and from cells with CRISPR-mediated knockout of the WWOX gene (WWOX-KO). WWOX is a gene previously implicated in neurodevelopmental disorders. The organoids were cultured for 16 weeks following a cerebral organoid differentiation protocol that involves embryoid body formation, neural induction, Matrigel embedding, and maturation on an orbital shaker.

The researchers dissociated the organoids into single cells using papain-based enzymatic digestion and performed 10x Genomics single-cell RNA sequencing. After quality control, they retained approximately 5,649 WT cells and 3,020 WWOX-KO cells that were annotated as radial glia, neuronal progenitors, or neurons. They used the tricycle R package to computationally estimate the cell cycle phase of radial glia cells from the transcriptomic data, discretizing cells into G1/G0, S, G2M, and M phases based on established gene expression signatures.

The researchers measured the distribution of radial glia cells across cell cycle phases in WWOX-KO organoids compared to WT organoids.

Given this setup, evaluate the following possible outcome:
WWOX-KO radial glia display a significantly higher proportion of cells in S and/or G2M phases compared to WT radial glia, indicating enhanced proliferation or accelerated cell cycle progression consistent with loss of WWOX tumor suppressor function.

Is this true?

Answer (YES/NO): YES